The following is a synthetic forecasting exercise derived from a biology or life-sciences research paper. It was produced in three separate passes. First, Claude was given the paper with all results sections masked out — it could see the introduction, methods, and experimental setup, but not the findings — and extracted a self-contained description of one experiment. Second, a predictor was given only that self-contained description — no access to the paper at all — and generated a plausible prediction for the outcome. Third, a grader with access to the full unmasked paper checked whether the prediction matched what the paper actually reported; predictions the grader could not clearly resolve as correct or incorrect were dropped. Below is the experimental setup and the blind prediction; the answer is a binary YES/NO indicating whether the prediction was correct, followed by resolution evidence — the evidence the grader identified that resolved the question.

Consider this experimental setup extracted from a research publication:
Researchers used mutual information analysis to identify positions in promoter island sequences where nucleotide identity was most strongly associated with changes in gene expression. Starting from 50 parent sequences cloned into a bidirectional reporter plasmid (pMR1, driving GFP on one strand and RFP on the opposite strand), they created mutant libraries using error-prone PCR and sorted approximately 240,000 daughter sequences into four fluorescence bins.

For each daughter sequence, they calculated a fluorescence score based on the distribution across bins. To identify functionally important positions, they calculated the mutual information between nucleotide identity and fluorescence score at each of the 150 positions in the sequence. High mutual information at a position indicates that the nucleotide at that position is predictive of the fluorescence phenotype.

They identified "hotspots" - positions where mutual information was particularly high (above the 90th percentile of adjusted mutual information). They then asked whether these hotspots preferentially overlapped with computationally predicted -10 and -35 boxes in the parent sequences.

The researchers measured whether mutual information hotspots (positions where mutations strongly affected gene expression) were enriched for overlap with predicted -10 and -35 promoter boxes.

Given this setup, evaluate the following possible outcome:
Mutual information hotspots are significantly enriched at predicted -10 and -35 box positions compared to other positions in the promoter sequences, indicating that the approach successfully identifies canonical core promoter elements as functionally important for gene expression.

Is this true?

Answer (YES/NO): YES